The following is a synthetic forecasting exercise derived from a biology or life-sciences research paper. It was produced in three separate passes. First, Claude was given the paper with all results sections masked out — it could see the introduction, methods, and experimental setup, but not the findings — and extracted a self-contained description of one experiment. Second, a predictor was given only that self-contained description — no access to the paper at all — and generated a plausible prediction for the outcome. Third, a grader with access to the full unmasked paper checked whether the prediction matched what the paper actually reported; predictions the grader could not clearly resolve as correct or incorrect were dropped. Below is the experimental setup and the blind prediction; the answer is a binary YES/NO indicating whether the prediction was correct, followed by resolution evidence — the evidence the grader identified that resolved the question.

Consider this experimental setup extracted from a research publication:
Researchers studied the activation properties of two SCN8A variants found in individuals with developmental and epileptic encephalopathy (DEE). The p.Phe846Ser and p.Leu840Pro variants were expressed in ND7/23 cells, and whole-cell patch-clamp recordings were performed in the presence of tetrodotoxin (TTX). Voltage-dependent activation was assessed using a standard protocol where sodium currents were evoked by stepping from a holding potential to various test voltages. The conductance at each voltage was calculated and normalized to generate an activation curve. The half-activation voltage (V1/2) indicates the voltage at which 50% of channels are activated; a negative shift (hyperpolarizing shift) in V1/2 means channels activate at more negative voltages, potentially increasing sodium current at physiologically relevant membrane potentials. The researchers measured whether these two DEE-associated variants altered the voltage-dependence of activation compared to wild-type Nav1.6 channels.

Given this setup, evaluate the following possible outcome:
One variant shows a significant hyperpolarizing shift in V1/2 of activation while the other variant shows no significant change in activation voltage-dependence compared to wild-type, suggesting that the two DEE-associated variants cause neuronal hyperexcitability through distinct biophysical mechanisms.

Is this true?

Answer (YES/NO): NO